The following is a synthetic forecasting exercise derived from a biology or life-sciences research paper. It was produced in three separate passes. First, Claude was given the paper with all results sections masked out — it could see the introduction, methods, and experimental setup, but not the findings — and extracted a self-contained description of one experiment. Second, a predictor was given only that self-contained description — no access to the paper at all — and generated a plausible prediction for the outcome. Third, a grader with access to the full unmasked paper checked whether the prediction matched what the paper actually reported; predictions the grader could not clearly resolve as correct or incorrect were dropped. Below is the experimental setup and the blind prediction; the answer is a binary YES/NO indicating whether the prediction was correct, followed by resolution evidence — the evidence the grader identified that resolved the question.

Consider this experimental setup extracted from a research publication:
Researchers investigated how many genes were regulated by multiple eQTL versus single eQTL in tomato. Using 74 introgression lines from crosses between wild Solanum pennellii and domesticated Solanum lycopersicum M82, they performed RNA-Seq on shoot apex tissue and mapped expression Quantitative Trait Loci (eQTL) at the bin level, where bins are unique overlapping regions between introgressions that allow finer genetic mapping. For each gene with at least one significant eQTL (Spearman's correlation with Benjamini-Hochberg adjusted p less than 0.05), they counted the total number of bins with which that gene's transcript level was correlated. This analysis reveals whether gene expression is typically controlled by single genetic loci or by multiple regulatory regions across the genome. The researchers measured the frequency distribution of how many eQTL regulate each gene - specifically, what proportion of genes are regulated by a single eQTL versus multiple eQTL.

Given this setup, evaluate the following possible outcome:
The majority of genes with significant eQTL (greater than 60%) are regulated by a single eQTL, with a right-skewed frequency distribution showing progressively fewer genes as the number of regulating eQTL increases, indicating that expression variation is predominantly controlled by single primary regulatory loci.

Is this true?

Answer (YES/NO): YES